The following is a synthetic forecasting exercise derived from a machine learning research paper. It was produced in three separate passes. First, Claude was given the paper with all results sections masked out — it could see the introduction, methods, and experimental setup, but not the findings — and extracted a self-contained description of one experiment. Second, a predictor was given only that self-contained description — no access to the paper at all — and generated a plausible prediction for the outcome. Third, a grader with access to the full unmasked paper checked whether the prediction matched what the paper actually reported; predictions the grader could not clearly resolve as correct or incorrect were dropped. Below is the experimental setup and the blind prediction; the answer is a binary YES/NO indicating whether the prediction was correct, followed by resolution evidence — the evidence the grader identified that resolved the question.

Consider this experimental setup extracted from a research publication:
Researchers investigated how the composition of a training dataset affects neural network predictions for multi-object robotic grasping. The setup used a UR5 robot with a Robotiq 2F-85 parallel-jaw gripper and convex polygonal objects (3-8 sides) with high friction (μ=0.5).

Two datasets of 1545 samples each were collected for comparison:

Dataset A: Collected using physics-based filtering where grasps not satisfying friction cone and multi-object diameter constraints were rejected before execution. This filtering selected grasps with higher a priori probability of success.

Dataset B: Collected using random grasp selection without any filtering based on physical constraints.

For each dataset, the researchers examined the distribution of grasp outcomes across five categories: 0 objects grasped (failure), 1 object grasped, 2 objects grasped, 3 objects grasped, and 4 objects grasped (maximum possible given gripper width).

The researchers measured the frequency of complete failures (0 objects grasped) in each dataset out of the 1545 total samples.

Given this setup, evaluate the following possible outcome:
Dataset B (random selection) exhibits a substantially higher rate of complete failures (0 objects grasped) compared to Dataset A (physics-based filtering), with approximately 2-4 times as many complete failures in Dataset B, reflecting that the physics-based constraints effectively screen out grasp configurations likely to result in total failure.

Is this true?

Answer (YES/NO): YES